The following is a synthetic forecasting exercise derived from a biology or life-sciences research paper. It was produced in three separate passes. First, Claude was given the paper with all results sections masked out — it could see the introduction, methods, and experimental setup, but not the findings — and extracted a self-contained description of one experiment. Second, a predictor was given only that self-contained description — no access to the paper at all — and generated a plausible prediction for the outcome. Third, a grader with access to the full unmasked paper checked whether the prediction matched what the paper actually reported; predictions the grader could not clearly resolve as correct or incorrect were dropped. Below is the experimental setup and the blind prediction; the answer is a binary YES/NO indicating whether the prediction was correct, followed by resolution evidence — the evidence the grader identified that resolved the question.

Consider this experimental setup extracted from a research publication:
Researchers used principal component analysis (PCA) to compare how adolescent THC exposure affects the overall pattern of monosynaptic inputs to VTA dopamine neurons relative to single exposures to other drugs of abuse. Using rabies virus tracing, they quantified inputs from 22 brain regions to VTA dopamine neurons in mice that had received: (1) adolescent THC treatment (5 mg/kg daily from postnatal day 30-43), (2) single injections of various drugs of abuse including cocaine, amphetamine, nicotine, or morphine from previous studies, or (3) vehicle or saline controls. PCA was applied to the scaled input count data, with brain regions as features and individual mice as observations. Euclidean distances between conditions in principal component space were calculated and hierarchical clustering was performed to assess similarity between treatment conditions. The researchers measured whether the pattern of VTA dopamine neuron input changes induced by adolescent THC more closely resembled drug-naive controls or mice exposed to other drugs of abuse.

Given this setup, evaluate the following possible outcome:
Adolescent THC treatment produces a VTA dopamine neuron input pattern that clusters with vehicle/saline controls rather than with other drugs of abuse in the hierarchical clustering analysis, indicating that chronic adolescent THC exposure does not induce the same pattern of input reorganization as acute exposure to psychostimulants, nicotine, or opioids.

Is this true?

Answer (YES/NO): NO